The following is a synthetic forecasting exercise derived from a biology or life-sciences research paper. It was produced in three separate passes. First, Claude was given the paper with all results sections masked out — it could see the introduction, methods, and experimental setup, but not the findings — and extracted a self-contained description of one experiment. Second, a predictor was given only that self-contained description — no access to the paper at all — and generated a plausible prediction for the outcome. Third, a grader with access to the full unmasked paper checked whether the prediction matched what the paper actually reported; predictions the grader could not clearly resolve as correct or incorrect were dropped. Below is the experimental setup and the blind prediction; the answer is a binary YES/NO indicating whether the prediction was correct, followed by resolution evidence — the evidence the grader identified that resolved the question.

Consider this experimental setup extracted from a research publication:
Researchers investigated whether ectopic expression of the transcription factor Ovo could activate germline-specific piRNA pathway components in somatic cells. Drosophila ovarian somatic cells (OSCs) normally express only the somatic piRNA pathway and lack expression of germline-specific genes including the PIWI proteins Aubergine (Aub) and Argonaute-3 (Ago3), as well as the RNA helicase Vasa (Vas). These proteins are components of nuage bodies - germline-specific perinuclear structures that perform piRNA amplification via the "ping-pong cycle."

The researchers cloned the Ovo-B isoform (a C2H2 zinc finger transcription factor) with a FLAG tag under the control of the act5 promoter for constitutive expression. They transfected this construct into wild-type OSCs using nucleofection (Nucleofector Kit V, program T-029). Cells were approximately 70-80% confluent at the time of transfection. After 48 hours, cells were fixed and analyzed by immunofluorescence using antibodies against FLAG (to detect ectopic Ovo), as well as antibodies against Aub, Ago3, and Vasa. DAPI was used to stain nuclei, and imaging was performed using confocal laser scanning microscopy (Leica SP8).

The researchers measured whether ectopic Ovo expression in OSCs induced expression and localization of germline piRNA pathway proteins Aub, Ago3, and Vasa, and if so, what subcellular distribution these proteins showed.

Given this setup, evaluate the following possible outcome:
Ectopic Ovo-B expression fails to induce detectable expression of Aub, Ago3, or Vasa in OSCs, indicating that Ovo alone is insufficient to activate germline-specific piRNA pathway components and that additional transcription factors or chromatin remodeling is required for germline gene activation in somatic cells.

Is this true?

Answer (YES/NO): NO